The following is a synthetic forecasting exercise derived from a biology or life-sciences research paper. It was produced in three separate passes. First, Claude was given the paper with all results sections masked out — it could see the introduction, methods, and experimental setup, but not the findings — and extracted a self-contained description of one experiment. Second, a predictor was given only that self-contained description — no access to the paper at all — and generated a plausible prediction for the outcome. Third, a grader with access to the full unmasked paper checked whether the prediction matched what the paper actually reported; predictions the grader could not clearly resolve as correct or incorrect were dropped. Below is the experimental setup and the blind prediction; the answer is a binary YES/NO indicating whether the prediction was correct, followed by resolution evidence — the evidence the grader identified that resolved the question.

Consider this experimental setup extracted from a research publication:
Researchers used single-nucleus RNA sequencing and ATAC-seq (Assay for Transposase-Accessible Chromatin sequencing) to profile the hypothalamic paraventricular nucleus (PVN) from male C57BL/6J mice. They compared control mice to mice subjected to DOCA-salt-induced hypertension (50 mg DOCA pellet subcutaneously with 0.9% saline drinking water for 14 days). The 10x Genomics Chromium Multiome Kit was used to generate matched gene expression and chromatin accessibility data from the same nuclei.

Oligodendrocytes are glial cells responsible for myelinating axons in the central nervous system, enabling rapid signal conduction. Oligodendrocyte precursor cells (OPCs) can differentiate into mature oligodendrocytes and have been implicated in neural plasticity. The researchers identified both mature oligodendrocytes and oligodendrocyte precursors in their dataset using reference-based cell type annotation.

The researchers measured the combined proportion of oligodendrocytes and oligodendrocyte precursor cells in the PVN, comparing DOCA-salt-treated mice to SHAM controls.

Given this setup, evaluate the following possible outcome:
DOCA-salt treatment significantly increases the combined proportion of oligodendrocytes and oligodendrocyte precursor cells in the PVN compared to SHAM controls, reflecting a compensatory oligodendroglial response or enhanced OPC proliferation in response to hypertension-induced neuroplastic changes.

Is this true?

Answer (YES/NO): YES